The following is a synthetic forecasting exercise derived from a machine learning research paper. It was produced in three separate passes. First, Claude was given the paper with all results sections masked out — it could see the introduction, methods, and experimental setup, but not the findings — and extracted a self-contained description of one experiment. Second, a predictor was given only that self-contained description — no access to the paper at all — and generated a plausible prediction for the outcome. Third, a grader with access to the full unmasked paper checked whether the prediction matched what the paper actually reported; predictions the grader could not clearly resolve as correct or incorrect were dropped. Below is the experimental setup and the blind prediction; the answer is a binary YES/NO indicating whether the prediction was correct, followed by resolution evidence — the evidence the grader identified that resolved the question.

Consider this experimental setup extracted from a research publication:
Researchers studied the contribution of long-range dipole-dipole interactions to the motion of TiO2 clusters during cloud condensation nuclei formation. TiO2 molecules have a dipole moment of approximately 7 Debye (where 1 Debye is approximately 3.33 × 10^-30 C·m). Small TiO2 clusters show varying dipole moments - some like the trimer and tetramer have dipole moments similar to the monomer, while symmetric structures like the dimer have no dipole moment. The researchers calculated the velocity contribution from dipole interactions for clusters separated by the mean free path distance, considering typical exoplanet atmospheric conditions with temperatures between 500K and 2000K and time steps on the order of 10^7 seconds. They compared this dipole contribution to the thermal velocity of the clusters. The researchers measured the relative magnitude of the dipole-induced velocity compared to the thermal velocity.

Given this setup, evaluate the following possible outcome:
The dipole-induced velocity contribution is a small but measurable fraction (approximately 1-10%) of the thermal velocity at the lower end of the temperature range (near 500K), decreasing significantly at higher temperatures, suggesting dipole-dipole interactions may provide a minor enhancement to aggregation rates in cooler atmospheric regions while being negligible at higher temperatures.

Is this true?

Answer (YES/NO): NO